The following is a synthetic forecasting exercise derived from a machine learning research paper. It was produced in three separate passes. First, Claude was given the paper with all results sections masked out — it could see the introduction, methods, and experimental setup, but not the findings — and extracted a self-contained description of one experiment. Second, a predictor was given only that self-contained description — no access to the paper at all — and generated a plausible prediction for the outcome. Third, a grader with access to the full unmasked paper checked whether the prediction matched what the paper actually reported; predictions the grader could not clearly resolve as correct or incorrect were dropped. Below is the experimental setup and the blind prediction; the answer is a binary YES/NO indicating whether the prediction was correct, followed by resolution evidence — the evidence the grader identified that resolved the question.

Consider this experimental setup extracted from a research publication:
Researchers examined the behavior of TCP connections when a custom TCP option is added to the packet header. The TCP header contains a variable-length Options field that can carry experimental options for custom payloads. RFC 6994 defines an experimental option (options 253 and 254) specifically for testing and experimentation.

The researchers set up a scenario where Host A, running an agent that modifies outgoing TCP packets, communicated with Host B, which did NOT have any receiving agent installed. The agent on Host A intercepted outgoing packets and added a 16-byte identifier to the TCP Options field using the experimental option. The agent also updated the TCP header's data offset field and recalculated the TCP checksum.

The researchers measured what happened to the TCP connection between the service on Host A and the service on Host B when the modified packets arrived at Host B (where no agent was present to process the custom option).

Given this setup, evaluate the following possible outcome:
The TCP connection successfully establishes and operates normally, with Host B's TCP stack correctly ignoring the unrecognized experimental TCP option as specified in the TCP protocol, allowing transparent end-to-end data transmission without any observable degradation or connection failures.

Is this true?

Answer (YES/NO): YES